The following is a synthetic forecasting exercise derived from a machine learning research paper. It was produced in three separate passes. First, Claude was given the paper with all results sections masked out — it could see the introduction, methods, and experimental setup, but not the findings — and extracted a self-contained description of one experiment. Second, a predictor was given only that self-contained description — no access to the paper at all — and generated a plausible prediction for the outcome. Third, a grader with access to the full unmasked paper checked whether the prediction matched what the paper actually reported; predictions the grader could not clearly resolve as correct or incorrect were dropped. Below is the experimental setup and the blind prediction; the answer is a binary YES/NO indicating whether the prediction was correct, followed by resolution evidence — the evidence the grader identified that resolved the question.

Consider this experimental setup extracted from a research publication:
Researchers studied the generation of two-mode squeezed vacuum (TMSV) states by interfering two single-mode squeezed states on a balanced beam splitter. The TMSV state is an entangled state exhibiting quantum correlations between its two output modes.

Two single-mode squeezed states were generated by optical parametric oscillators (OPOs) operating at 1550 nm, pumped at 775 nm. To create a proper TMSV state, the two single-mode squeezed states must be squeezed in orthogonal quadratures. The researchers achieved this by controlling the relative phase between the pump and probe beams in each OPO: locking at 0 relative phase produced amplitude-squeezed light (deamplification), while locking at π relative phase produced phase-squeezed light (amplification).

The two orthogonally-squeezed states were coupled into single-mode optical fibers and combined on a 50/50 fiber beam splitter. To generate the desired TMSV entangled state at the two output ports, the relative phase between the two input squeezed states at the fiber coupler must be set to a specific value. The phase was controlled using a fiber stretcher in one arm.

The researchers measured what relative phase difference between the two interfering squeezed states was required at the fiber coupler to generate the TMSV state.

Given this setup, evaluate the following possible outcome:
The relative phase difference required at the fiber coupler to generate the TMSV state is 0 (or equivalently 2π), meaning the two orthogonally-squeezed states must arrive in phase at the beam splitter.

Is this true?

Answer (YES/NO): YES